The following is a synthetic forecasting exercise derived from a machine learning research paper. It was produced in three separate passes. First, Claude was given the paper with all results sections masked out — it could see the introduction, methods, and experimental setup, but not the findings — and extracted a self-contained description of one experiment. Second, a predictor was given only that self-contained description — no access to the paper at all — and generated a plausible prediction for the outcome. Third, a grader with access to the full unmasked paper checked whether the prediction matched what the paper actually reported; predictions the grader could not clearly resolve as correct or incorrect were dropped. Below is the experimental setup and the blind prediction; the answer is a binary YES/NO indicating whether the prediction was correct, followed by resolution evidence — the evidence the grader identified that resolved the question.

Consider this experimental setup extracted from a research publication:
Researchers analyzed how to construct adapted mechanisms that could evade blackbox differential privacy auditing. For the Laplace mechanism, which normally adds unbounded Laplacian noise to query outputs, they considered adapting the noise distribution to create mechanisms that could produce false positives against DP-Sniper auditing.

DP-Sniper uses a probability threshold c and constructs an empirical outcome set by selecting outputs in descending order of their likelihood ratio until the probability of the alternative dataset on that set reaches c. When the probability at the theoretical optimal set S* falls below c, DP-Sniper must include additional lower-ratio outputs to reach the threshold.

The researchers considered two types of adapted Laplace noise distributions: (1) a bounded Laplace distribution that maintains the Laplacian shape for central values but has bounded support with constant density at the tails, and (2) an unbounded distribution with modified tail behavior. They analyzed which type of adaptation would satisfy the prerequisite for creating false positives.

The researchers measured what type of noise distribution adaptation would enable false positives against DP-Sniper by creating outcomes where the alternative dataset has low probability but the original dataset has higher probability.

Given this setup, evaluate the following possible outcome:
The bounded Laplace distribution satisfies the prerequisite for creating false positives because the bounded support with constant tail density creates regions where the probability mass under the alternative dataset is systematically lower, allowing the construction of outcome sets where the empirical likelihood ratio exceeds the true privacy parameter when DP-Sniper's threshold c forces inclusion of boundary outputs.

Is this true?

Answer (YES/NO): NO